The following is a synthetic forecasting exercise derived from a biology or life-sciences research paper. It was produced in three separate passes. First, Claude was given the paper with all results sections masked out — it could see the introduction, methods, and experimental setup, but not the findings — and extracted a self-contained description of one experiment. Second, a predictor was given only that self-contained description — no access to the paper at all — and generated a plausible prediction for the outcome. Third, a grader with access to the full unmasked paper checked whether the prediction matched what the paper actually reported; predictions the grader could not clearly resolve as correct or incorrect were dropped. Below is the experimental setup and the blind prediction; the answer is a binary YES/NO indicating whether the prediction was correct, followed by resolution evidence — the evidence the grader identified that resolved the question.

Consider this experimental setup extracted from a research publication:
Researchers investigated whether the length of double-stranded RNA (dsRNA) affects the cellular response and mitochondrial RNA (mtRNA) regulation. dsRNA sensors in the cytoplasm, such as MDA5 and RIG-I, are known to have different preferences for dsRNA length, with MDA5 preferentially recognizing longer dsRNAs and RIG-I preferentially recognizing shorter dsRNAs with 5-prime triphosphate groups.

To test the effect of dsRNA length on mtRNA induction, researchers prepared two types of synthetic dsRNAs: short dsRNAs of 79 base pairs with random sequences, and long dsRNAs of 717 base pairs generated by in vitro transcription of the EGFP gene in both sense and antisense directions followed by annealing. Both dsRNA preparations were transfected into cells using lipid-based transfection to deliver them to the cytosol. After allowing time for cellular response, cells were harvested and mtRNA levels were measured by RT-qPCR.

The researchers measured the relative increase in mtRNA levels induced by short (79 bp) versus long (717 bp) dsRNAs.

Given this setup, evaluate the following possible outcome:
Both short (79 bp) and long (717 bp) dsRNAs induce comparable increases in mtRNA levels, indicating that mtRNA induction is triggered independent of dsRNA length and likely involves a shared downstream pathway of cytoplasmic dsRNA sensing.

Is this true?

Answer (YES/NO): NO